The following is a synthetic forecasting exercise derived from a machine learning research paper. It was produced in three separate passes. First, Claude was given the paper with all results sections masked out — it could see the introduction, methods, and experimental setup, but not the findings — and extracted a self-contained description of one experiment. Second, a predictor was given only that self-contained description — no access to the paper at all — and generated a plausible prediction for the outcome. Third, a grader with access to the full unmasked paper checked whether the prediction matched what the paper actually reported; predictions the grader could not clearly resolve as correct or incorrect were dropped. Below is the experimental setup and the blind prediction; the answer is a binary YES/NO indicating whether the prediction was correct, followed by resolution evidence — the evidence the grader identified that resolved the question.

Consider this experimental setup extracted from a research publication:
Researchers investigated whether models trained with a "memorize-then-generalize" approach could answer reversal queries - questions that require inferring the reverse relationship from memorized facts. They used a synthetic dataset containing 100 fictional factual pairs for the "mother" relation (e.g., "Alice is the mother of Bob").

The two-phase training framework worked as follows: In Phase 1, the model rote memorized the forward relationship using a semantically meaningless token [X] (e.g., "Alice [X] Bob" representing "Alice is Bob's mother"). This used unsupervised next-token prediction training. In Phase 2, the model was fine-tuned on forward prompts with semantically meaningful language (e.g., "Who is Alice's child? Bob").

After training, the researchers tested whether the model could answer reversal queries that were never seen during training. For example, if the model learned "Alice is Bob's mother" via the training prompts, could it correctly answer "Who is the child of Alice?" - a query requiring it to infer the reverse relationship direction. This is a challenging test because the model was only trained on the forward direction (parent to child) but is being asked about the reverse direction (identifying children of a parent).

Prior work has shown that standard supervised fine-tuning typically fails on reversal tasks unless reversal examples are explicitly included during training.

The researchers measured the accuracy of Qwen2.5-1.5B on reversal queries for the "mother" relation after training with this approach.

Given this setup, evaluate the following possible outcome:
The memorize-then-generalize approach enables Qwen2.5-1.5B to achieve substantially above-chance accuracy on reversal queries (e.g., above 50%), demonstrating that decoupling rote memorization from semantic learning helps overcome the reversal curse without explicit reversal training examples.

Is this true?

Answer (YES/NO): NO